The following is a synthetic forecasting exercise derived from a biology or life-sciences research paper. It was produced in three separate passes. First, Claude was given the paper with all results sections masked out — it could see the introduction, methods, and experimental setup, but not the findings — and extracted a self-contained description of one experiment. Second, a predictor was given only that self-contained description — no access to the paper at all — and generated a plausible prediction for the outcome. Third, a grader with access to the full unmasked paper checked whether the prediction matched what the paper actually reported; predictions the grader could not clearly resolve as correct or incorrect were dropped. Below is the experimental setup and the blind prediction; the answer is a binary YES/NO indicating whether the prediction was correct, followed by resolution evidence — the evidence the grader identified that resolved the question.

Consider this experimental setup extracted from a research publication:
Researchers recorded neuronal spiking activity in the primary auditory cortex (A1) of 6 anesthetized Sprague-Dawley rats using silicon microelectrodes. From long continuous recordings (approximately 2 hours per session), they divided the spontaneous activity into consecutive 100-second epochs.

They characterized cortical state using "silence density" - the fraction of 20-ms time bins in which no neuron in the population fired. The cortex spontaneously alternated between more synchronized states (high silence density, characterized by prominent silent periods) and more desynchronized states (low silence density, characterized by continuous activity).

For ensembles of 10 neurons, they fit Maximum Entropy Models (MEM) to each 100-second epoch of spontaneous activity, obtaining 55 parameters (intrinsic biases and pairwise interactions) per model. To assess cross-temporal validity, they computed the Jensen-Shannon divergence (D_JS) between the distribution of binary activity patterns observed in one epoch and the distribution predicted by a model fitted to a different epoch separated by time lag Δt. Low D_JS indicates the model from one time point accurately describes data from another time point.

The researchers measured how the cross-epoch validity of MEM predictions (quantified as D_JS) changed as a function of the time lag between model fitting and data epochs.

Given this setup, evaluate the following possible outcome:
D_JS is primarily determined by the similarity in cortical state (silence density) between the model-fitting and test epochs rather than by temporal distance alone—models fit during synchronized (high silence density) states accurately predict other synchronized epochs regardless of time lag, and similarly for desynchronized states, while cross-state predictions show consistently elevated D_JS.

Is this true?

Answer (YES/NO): NO